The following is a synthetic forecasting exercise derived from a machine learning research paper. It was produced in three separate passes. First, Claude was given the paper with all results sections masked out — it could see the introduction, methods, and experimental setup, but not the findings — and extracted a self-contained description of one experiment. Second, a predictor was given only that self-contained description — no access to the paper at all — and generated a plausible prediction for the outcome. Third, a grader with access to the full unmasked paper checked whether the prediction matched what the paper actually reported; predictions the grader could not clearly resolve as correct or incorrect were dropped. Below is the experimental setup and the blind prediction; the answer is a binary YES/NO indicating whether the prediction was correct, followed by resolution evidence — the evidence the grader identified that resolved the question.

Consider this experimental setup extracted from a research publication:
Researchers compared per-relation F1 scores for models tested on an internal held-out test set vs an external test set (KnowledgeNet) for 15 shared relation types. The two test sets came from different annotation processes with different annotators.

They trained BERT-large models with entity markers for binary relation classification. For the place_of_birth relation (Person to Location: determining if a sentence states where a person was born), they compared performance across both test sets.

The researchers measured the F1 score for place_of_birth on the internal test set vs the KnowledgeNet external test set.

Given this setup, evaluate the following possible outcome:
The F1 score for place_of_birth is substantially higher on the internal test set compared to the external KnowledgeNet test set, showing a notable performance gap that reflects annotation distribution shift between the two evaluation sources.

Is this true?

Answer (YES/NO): NO